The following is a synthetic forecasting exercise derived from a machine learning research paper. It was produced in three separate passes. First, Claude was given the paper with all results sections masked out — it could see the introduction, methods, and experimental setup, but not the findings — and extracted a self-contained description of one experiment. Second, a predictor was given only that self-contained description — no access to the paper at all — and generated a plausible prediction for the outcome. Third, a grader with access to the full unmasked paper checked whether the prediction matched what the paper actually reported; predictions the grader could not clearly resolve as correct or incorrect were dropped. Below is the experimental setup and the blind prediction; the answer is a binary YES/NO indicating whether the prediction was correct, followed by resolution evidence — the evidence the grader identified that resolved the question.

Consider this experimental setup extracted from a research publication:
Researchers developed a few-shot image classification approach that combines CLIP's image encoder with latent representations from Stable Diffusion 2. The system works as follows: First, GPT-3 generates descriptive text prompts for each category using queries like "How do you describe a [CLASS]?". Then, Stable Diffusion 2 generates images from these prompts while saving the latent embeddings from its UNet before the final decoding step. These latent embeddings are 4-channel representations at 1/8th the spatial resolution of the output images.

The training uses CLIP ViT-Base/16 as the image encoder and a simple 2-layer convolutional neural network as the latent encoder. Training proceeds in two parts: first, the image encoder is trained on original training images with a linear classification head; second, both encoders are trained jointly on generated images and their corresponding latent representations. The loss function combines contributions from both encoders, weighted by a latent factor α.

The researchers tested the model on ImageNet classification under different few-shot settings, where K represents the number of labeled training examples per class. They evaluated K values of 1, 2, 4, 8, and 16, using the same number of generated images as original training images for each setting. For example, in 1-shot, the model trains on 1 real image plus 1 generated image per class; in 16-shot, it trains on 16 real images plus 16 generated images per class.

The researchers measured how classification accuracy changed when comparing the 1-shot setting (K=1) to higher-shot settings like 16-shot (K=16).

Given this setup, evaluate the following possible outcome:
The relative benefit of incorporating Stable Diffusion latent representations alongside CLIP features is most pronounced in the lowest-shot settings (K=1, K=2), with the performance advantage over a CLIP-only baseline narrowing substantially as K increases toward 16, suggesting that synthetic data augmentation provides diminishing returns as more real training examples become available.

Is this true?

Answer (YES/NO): YES